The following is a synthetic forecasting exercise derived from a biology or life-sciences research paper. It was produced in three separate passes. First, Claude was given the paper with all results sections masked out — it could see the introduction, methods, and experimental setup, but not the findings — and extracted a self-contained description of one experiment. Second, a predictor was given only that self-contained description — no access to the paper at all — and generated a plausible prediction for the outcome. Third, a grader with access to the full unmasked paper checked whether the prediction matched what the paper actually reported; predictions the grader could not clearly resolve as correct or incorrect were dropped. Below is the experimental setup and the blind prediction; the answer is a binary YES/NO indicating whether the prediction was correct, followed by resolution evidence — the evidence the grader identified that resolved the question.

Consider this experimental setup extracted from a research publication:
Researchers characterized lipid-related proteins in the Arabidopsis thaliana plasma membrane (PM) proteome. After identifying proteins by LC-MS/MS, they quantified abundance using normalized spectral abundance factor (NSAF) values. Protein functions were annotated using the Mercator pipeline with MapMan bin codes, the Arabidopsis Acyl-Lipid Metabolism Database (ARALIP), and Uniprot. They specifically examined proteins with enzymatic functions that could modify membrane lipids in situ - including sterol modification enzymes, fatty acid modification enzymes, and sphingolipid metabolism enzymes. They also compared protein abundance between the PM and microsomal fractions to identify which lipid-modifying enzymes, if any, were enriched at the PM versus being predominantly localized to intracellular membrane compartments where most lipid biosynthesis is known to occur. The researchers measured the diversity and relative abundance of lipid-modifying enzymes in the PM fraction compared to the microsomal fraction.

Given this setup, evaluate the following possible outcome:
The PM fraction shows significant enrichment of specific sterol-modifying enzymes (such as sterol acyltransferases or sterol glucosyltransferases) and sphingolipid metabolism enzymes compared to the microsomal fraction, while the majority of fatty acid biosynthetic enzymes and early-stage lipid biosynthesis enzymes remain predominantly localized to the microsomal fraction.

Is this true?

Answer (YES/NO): NO